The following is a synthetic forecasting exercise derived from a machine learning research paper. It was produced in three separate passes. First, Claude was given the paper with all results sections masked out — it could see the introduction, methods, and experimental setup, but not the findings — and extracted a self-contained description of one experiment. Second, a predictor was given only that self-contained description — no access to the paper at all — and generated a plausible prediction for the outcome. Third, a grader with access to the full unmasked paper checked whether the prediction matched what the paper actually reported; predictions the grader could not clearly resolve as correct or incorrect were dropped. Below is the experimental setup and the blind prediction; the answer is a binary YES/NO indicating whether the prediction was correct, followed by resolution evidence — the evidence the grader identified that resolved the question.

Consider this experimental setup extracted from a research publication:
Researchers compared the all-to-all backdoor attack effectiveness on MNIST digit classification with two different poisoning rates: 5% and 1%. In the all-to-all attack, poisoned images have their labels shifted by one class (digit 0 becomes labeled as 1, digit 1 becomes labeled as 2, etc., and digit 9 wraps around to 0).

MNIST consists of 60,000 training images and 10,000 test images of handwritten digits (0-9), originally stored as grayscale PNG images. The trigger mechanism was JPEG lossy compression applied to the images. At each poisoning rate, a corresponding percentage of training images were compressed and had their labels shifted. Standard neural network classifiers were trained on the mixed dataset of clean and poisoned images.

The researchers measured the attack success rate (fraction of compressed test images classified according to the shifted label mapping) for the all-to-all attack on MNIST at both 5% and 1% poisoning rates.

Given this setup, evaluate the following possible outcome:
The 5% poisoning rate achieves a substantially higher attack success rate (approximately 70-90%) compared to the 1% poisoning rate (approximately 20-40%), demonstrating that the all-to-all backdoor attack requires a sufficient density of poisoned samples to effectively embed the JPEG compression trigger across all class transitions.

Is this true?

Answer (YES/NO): NO